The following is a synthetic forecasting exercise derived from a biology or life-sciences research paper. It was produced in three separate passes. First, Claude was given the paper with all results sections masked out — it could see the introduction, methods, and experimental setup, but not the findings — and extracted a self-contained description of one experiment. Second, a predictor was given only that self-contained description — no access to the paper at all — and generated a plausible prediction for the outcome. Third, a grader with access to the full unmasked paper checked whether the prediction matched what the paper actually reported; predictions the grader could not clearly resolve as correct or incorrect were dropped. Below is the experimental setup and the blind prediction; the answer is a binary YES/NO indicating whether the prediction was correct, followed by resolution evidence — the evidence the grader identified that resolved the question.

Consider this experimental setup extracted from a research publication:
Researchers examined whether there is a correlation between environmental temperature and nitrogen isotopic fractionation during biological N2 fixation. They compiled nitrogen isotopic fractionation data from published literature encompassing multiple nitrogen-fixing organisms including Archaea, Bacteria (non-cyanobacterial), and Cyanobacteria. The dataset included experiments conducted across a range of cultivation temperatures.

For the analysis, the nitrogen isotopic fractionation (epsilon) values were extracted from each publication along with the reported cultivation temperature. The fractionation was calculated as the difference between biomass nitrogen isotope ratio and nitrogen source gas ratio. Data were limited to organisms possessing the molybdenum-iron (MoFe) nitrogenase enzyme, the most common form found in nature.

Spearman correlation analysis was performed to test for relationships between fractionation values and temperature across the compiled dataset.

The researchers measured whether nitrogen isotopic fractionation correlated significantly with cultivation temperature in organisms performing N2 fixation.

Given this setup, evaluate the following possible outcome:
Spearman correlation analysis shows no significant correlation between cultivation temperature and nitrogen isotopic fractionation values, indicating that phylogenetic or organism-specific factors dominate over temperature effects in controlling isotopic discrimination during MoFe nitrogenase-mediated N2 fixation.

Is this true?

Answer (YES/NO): YES